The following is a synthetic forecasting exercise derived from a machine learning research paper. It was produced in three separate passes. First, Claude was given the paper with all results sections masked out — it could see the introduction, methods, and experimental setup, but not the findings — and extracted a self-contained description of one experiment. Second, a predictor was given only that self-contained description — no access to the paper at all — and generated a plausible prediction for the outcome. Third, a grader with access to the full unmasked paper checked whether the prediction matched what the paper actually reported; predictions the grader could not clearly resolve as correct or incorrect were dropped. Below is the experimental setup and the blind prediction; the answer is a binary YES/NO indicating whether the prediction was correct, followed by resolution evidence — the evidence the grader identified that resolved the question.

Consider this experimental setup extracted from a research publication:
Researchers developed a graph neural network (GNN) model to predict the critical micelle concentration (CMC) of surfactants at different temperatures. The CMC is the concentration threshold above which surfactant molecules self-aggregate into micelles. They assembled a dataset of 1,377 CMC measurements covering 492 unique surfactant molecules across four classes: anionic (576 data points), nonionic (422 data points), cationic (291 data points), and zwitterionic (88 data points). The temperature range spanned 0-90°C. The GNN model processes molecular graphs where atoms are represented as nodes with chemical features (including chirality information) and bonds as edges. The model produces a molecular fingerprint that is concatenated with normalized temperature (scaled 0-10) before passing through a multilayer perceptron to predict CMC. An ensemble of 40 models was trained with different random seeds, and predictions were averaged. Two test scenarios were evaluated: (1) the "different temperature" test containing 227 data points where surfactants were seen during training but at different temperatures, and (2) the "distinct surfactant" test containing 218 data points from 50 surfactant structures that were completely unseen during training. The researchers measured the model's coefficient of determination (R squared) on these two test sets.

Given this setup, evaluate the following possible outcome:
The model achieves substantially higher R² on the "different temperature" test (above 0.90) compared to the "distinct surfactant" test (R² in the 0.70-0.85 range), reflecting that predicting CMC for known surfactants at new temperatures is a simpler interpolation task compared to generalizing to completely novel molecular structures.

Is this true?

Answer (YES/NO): NO